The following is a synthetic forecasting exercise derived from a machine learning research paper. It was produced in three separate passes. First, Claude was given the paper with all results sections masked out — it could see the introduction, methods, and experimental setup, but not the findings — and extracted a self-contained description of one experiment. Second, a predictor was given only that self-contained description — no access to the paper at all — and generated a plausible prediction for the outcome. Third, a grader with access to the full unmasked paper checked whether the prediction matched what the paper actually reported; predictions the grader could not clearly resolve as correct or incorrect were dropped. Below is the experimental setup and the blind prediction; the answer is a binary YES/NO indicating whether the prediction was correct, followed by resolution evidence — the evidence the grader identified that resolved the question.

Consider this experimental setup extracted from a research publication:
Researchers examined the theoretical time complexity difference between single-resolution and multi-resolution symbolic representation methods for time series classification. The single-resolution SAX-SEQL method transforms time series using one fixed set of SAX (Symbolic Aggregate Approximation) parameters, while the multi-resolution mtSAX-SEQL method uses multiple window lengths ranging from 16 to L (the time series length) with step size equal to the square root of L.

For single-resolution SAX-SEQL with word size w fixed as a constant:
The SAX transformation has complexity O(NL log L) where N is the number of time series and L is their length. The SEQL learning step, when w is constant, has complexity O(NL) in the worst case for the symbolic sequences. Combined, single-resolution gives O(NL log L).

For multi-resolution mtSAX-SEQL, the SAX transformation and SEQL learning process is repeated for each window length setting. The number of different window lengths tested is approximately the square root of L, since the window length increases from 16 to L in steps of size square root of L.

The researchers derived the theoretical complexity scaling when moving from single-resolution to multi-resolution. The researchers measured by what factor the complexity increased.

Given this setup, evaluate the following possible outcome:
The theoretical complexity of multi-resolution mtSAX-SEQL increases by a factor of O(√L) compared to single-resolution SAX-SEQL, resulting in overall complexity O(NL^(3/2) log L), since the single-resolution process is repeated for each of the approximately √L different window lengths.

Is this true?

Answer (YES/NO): YES